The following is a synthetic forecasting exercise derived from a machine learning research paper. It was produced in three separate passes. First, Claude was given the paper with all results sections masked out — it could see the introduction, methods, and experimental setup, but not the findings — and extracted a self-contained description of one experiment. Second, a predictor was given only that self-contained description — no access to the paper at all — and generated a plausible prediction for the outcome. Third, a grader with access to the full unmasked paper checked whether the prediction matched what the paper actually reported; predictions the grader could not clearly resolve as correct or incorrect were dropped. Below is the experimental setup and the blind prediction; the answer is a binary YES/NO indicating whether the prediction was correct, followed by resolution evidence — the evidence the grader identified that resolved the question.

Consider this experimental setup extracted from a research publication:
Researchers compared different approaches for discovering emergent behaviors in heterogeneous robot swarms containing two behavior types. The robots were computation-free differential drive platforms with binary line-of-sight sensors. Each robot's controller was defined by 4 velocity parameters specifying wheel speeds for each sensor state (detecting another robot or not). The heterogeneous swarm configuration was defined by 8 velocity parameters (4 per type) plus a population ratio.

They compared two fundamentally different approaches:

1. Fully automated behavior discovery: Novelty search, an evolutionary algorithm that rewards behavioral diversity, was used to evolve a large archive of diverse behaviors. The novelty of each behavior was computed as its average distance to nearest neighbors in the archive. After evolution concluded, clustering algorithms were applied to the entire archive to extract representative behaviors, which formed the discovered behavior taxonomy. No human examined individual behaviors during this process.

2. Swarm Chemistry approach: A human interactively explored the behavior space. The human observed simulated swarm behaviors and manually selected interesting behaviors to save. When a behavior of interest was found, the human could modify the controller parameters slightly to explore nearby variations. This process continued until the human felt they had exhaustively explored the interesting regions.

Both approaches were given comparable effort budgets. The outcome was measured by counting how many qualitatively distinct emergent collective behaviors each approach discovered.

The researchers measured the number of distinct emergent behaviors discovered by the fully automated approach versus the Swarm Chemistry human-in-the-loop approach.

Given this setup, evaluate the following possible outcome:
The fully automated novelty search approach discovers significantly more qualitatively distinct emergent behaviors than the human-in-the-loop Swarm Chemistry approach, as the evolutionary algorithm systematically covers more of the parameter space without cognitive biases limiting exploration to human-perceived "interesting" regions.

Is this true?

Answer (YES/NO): NO